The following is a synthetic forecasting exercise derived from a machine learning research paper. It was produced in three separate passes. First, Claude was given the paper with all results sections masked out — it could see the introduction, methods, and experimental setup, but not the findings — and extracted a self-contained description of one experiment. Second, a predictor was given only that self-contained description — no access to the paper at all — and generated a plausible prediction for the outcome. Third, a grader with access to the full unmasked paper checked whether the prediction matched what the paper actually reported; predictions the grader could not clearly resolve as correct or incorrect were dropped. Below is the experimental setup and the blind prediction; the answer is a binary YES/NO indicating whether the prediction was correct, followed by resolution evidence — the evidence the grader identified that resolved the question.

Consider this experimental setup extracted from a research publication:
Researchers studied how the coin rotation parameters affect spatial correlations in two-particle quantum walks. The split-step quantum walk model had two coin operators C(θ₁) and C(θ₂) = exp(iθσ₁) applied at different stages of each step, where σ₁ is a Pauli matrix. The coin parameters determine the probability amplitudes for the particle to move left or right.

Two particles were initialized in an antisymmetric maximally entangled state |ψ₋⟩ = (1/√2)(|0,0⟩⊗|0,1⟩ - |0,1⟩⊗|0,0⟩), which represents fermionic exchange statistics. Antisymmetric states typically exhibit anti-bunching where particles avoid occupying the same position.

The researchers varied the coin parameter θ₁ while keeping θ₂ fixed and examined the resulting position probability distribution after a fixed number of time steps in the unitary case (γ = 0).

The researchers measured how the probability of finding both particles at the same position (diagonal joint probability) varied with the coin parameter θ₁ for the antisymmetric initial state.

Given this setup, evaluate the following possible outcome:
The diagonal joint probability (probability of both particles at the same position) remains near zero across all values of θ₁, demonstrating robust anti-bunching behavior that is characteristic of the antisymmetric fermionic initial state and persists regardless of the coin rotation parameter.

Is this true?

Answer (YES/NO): YES